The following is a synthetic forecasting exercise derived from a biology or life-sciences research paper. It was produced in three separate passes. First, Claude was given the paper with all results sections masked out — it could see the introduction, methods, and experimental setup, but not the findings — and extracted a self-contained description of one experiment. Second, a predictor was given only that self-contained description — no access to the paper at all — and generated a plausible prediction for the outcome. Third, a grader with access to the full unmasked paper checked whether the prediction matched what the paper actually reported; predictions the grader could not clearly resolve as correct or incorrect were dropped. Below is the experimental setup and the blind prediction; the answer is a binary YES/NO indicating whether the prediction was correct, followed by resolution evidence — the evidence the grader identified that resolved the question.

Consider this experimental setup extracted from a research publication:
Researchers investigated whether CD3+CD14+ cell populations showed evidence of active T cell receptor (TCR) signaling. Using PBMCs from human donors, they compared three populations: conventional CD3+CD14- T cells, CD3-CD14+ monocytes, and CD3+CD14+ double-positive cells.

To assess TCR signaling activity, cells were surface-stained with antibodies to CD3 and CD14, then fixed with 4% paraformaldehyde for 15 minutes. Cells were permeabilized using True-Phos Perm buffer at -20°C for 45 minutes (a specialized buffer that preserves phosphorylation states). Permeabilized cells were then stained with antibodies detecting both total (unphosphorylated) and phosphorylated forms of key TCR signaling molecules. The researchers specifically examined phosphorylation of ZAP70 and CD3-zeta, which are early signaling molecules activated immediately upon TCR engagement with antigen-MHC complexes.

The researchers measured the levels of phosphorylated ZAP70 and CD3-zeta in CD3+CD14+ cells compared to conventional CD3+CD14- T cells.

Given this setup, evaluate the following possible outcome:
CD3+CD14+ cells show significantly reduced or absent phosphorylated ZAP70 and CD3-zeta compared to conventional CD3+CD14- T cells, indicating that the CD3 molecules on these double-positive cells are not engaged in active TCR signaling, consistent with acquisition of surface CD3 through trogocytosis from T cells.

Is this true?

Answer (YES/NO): NO